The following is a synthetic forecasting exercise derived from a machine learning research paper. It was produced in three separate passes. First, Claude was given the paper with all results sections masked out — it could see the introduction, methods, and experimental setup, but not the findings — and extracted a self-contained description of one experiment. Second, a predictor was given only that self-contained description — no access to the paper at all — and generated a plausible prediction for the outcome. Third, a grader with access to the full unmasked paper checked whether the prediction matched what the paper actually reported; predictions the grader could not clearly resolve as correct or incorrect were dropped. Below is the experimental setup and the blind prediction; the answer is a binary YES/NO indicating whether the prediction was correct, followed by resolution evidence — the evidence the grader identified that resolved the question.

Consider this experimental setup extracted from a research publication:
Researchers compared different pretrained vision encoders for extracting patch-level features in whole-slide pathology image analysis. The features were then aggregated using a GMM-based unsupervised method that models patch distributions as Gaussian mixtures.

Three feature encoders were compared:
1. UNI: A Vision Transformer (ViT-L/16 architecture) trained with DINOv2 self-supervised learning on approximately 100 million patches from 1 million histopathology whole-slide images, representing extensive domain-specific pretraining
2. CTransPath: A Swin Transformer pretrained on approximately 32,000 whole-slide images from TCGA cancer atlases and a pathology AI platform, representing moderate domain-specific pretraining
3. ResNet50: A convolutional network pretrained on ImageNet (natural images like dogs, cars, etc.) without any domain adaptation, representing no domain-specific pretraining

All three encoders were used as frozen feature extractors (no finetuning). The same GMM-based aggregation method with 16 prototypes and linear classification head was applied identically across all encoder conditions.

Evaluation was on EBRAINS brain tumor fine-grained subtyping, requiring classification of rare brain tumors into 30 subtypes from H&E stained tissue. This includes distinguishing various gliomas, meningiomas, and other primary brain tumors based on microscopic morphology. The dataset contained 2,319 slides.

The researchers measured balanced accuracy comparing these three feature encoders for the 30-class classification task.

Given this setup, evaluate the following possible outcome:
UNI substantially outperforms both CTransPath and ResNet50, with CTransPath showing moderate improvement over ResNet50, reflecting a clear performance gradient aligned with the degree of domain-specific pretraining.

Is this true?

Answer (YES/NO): NO